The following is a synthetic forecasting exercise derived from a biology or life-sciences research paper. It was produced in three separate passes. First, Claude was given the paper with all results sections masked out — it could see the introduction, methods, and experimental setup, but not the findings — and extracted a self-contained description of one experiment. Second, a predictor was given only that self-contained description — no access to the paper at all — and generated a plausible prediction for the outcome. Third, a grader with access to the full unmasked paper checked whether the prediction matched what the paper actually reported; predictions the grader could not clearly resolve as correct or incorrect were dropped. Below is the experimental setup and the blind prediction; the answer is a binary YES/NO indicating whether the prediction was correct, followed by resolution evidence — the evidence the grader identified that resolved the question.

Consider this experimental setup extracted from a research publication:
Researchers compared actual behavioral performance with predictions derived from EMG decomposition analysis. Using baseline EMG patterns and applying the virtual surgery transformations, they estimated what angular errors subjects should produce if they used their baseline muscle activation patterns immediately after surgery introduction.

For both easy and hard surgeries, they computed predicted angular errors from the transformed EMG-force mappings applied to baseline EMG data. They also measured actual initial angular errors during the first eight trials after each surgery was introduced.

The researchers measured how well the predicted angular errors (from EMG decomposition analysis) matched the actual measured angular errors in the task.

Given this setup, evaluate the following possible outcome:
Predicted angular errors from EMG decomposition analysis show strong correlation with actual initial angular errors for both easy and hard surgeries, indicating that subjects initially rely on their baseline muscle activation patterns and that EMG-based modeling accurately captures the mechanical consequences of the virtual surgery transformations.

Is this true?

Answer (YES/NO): NO